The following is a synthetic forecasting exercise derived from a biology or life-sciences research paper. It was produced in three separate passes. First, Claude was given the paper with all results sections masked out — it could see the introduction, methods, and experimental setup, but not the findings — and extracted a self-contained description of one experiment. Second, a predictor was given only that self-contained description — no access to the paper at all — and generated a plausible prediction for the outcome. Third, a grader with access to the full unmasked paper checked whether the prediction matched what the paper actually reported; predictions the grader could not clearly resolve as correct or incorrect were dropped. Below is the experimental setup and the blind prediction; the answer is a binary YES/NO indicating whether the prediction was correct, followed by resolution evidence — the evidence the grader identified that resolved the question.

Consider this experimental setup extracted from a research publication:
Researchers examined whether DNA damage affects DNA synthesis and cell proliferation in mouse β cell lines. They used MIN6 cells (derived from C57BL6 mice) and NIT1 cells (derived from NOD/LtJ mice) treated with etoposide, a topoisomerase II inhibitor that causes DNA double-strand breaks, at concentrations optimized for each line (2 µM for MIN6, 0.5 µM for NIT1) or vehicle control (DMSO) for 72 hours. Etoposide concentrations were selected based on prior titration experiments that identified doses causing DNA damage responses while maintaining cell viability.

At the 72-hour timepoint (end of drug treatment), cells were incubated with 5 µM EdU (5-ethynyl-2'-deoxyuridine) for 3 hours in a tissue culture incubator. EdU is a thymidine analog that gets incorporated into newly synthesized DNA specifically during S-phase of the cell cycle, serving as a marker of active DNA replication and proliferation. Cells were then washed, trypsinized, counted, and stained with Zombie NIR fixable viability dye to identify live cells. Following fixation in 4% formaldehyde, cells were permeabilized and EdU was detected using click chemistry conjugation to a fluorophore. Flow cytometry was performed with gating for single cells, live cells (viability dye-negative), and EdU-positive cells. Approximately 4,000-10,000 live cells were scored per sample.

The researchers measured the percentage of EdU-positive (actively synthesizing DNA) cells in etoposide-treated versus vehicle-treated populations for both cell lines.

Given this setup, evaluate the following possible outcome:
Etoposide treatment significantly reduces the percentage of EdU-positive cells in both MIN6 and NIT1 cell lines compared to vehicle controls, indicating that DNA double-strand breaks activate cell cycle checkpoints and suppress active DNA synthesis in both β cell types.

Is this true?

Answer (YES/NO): YES